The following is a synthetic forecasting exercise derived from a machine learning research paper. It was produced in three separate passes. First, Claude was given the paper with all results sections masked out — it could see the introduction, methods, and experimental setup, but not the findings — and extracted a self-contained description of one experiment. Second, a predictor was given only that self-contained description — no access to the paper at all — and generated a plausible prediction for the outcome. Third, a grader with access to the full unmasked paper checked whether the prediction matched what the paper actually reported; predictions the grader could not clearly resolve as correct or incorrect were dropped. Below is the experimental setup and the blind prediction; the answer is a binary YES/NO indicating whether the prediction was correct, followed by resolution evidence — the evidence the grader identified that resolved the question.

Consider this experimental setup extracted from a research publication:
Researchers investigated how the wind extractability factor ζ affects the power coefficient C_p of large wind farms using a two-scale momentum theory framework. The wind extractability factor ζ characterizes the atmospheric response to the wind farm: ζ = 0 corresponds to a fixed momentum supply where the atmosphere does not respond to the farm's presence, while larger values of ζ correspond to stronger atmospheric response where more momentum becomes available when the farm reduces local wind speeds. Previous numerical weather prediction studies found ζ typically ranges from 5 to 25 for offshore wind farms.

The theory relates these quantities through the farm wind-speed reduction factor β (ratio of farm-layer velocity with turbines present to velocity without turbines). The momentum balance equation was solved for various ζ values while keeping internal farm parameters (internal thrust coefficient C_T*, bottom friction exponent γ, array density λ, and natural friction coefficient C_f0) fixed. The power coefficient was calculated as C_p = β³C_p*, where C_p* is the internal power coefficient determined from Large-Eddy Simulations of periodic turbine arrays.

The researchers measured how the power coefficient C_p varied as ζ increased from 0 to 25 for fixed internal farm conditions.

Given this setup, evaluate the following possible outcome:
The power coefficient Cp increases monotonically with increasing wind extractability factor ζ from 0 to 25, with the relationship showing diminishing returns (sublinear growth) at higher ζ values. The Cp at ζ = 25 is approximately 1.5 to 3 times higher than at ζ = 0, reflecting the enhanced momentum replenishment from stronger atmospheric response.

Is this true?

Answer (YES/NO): NO